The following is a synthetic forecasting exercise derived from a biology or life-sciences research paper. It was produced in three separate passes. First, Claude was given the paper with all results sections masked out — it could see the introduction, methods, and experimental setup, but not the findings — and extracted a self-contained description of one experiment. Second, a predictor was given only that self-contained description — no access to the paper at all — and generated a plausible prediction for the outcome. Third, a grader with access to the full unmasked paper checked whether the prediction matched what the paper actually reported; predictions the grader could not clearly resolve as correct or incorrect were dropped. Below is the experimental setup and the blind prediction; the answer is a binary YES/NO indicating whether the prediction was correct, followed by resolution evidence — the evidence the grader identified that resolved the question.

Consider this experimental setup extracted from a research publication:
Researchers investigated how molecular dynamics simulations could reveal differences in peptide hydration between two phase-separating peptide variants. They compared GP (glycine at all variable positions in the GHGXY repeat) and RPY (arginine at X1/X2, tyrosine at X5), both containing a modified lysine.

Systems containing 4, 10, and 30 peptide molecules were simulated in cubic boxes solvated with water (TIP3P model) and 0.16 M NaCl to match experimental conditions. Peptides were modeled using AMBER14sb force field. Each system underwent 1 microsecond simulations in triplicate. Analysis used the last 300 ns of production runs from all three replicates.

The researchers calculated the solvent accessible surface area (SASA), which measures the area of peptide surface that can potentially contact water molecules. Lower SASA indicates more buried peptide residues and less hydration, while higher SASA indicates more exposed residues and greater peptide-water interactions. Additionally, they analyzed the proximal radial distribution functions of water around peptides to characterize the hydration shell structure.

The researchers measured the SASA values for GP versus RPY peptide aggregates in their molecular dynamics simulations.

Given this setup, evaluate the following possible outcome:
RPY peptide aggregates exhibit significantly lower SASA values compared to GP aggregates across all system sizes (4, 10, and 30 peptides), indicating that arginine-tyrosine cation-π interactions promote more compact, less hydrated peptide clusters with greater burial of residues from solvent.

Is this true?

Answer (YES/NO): NO